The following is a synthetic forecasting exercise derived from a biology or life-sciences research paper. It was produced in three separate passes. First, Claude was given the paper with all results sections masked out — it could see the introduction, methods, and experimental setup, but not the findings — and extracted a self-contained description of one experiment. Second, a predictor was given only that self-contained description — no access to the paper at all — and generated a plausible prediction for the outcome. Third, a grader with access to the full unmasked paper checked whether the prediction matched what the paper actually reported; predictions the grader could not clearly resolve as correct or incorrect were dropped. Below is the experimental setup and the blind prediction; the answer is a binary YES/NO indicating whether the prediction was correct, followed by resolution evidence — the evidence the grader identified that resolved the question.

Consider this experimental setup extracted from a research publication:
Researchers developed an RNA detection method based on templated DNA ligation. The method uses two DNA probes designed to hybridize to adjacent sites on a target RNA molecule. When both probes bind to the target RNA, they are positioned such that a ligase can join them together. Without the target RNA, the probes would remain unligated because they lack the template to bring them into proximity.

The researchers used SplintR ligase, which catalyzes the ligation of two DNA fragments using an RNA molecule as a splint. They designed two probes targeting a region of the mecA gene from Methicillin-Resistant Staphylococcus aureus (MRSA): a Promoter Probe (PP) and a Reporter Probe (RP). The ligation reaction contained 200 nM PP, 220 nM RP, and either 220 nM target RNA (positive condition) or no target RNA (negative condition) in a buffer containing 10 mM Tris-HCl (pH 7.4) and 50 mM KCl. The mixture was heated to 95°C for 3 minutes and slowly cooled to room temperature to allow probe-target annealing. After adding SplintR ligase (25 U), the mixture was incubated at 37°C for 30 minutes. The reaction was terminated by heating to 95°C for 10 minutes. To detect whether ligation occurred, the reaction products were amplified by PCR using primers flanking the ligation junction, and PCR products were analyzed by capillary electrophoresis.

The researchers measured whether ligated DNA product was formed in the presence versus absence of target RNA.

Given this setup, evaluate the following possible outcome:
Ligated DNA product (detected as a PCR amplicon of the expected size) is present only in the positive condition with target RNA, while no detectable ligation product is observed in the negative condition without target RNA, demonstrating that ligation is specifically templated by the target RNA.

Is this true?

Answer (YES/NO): YES